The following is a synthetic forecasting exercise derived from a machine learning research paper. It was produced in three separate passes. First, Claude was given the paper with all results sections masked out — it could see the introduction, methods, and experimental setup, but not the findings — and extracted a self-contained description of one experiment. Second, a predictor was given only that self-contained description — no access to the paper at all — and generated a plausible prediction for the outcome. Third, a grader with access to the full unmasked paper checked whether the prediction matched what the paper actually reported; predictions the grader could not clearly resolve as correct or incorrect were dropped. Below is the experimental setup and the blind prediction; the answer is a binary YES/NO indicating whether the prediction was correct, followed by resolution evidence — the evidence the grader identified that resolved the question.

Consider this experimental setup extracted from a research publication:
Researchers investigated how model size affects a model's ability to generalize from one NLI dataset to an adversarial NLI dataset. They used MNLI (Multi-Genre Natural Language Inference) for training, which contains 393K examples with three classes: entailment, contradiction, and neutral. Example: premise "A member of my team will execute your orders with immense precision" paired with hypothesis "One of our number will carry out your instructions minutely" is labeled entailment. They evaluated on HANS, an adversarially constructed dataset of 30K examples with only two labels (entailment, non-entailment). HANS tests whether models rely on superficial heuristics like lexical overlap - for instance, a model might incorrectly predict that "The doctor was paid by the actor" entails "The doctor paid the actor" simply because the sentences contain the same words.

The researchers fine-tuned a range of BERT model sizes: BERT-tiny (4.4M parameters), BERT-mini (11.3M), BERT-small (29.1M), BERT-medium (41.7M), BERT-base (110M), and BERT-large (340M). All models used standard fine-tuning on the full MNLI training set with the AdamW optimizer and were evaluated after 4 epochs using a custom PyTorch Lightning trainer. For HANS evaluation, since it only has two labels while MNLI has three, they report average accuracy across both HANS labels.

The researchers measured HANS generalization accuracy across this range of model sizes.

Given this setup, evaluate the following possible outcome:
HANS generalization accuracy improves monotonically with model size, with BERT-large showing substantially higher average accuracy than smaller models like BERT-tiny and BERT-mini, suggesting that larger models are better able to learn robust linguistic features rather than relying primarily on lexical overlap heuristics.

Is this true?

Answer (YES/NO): NO